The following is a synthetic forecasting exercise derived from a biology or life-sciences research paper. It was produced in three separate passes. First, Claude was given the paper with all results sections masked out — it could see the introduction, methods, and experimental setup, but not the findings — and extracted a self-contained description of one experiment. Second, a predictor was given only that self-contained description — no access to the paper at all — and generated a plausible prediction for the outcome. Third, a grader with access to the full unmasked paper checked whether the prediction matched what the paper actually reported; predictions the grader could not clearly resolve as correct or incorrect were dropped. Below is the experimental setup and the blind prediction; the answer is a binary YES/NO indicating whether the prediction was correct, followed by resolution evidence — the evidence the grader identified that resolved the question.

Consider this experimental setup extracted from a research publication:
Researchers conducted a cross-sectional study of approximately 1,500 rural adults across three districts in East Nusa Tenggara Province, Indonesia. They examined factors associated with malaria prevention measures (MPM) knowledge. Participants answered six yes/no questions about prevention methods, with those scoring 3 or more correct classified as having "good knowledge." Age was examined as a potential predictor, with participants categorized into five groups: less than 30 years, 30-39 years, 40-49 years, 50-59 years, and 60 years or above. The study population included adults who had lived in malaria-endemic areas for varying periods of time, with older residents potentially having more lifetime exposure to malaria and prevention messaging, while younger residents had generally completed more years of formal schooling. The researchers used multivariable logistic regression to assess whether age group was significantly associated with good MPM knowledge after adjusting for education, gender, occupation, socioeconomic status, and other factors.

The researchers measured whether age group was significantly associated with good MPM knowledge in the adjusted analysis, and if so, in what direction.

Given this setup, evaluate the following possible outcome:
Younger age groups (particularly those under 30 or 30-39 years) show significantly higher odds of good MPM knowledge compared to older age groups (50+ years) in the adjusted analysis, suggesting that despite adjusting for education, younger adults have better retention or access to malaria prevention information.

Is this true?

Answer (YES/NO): NO